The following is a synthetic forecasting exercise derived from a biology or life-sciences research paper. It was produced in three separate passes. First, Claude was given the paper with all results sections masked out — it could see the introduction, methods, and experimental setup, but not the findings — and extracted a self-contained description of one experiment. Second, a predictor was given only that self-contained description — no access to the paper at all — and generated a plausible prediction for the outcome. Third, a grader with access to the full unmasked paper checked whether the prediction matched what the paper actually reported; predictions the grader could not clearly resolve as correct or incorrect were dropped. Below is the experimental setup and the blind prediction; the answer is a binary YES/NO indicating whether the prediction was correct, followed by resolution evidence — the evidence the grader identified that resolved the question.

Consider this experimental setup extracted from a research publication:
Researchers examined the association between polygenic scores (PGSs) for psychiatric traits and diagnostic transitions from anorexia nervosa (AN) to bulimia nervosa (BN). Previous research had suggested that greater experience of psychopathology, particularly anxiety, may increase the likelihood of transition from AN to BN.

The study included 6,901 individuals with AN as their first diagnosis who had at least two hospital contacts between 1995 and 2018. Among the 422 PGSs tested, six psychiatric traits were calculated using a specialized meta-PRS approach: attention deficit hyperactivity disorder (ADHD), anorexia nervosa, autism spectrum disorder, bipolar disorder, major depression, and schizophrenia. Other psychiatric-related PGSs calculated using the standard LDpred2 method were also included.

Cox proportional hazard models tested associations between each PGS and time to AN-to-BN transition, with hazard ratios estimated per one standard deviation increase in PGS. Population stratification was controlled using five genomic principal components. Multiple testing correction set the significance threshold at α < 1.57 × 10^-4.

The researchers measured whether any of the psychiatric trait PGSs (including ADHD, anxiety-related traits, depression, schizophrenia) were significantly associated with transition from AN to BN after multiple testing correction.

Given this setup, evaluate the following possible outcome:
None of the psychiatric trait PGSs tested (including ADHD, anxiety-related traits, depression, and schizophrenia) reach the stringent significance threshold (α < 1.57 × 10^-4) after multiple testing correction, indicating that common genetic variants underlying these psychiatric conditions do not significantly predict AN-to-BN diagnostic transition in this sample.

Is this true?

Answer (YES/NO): NO